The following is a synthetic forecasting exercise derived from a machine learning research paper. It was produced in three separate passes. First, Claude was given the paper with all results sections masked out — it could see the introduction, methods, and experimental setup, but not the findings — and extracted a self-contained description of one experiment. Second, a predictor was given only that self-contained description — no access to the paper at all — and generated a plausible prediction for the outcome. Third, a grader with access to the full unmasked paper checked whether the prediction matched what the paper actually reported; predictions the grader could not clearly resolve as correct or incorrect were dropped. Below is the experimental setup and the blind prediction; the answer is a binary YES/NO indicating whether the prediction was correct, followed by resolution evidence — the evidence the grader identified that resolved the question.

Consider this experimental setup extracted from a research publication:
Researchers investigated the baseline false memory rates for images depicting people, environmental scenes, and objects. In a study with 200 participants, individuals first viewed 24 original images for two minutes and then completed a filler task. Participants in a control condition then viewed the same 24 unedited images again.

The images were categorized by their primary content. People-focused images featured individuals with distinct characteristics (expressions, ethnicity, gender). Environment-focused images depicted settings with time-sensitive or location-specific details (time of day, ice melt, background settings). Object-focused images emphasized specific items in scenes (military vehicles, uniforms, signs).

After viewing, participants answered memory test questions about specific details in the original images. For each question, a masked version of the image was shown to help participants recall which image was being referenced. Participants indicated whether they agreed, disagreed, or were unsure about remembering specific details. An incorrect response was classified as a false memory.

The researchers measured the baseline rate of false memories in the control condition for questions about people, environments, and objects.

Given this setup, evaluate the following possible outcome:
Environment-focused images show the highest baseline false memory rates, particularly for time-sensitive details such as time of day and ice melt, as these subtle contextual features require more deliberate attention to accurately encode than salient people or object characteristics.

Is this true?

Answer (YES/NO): NO